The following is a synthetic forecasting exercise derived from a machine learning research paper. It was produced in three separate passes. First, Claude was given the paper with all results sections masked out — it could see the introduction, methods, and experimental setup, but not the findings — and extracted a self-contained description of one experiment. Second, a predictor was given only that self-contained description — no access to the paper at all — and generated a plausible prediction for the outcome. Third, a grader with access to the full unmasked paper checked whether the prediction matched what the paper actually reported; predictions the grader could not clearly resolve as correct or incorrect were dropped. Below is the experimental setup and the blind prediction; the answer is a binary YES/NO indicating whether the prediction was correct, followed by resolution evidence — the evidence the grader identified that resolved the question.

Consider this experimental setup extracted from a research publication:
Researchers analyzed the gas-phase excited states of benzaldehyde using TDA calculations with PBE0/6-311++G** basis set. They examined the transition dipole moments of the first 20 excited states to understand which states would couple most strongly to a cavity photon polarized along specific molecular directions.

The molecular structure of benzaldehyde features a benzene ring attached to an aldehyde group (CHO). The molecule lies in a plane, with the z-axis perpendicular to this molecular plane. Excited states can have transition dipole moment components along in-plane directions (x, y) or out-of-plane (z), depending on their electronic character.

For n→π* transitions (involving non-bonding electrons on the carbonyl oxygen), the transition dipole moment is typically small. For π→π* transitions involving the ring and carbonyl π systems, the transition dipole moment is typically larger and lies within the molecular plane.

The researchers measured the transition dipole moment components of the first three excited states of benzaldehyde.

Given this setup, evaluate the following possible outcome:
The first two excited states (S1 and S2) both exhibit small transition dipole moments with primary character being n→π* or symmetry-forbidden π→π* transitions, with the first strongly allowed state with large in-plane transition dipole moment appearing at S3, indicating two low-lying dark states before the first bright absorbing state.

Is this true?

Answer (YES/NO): NO